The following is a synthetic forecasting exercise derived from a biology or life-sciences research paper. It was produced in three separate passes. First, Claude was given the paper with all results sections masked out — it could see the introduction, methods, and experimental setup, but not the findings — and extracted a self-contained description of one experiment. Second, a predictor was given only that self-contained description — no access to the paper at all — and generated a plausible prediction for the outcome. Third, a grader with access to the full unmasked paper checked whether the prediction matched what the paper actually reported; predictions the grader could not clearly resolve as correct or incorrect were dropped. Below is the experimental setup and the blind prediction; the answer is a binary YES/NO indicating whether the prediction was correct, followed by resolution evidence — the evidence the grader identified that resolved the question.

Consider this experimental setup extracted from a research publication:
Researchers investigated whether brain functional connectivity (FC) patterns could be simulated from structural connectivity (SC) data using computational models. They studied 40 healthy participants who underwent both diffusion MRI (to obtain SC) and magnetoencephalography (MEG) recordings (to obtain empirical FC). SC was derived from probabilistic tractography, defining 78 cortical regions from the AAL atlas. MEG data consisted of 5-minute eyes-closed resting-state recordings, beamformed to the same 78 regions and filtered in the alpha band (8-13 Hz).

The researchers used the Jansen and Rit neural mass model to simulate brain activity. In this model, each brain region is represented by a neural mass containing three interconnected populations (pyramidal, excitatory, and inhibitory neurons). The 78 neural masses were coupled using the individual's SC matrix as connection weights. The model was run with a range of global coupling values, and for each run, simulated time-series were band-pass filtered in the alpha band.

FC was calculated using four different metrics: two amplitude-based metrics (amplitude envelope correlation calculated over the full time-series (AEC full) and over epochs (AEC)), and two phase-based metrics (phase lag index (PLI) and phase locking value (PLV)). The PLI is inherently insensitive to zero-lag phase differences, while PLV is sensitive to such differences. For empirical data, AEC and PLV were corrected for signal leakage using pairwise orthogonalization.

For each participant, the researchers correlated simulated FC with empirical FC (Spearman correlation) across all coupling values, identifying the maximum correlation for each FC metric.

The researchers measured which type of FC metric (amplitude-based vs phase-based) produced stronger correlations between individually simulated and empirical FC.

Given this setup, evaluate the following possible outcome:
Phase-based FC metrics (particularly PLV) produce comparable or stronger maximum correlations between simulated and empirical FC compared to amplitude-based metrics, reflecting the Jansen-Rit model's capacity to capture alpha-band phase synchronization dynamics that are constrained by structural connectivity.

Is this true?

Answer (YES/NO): NO